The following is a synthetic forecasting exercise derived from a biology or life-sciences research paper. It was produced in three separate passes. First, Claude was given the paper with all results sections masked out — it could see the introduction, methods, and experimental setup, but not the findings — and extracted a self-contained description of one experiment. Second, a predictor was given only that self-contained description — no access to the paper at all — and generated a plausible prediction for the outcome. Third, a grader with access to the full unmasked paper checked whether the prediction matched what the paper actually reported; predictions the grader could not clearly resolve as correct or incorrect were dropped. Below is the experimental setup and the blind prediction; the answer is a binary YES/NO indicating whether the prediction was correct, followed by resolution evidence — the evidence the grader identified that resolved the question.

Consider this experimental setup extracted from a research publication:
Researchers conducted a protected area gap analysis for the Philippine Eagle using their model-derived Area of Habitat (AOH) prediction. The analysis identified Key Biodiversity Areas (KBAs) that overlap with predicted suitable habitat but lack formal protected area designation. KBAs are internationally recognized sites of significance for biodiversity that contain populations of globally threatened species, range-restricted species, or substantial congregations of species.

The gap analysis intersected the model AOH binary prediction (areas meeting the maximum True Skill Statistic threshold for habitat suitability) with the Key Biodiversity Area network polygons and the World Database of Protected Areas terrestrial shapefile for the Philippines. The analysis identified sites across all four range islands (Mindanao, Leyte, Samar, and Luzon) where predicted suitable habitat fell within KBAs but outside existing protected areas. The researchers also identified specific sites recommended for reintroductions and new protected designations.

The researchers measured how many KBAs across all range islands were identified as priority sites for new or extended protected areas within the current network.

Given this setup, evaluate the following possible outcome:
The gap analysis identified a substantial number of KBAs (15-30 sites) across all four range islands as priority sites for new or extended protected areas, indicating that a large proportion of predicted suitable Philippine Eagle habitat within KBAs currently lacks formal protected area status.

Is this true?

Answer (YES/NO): YES